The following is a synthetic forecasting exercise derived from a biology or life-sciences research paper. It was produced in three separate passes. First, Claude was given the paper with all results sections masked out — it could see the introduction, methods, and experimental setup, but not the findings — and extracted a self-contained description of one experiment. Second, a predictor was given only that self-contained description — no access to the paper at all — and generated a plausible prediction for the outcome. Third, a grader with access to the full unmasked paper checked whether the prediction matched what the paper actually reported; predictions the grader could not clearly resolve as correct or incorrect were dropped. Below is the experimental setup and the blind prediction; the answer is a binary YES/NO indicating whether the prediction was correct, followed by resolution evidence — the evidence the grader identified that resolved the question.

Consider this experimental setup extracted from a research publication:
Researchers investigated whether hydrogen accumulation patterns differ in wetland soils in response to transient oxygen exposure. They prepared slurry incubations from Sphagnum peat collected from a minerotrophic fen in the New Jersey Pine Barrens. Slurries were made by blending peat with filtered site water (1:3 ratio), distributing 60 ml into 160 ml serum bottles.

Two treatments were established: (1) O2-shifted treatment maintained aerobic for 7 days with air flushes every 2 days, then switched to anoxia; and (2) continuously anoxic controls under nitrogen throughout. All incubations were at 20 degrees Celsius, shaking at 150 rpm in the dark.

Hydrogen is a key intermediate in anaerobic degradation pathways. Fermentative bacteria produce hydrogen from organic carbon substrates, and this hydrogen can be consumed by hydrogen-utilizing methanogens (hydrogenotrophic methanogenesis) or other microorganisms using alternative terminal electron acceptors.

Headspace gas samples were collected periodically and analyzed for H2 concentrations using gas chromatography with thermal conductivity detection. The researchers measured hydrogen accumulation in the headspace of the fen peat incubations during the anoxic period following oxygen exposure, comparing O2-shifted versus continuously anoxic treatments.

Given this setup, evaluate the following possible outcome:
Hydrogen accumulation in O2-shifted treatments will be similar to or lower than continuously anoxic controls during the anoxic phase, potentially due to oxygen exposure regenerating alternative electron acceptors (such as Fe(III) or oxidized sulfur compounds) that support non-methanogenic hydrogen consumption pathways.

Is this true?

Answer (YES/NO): YES